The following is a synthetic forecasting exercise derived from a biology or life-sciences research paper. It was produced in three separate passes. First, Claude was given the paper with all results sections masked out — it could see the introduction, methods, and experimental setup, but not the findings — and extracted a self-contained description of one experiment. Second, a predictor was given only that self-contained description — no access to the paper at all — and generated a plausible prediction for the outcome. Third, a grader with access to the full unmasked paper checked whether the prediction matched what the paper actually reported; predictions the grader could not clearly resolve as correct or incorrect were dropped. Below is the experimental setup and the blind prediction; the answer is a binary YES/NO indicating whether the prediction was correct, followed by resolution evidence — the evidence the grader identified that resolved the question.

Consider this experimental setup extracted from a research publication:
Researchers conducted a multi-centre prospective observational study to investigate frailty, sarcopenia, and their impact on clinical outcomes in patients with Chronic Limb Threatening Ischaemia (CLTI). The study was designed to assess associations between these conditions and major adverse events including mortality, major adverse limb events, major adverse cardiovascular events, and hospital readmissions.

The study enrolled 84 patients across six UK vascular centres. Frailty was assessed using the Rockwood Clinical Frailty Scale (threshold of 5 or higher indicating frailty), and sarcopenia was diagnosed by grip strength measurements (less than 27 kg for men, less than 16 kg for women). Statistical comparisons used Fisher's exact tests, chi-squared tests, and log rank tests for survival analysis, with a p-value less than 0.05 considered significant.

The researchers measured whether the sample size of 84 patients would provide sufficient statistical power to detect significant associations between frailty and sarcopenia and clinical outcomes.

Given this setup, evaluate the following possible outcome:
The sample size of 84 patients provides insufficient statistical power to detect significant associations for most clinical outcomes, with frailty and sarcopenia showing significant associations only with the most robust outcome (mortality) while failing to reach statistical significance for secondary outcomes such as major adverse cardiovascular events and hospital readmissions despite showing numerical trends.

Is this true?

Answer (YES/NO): NO